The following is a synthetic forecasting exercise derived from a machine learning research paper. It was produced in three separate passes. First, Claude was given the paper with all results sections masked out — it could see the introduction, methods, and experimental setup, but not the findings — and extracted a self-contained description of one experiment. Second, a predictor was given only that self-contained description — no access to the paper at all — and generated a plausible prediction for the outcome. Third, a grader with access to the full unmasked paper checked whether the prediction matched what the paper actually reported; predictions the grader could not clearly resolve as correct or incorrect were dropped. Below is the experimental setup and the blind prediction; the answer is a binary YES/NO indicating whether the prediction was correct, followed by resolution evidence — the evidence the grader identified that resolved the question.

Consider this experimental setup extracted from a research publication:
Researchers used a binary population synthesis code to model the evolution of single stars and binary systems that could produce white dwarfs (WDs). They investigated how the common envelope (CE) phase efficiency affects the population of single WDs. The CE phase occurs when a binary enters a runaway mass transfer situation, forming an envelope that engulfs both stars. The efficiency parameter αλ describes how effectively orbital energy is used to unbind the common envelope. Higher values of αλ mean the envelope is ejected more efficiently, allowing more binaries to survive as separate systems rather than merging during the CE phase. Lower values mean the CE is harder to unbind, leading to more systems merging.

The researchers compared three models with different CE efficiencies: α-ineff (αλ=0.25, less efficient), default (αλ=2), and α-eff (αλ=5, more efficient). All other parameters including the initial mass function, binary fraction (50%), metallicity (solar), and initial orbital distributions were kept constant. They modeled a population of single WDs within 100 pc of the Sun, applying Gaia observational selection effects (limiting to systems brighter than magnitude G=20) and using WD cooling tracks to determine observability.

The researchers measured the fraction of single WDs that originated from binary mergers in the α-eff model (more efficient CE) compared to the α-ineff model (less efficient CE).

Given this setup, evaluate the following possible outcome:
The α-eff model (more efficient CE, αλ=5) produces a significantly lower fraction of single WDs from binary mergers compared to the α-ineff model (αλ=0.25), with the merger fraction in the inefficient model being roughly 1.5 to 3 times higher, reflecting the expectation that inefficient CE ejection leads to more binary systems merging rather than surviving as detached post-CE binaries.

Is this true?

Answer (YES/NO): NO